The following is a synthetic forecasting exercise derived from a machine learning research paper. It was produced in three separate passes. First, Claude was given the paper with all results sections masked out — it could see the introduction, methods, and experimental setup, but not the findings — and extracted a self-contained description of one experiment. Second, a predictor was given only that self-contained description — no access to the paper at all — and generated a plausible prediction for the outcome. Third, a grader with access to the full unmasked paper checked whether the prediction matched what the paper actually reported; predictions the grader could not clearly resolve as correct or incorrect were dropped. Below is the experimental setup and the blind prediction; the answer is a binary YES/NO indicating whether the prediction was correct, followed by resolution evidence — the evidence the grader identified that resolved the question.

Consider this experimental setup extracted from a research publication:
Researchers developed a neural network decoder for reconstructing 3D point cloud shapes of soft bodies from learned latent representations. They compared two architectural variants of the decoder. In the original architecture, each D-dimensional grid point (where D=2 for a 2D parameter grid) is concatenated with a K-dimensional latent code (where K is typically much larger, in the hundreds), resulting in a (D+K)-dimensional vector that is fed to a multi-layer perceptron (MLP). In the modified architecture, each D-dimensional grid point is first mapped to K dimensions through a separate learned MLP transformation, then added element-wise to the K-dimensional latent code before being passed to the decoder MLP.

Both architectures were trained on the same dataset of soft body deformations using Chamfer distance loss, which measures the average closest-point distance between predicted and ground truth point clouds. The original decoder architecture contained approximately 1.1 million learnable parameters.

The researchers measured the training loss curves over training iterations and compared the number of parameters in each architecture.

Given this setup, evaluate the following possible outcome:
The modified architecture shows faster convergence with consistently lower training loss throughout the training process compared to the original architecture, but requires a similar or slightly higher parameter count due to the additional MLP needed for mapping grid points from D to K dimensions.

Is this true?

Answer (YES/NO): NO